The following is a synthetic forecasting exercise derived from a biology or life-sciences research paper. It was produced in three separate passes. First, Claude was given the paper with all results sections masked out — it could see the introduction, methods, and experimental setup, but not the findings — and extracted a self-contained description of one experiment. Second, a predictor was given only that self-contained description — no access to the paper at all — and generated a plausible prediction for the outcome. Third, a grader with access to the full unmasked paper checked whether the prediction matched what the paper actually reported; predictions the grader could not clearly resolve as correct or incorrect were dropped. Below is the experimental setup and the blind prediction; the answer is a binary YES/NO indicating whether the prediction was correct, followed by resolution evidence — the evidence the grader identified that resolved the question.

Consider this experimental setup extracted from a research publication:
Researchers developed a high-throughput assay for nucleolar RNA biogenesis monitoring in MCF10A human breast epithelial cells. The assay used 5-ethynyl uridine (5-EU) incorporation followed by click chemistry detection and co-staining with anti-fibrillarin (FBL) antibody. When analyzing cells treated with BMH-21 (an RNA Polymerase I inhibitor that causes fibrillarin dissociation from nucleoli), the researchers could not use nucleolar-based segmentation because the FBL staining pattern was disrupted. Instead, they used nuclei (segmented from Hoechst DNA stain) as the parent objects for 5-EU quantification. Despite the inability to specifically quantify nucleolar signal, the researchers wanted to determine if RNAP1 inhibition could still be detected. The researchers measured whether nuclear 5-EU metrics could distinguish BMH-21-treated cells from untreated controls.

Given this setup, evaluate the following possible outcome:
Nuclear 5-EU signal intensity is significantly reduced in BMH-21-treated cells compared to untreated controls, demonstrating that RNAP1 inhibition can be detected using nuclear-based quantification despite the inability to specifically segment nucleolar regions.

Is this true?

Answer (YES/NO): YES